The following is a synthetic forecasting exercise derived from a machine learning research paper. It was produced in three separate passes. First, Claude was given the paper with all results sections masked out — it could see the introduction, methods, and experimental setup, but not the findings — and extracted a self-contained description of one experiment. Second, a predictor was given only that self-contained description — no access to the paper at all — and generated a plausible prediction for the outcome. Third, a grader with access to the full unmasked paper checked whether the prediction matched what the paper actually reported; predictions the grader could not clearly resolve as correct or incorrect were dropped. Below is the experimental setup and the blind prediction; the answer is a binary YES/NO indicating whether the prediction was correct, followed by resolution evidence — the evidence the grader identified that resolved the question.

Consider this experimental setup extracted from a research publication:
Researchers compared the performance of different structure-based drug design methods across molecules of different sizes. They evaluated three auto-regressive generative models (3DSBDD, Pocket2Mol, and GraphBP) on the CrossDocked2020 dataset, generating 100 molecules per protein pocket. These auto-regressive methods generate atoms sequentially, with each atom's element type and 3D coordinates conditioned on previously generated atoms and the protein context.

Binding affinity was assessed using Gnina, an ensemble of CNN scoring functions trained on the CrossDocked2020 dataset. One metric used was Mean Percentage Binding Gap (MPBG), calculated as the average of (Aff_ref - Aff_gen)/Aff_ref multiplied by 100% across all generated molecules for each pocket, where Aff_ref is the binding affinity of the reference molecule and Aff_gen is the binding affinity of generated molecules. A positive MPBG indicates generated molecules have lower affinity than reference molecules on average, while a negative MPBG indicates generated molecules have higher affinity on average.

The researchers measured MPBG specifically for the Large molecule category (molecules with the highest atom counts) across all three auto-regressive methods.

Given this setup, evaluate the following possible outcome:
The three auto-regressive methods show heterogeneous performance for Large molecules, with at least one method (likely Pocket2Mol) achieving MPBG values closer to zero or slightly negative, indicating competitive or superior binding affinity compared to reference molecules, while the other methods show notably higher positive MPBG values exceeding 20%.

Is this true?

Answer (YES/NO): NO